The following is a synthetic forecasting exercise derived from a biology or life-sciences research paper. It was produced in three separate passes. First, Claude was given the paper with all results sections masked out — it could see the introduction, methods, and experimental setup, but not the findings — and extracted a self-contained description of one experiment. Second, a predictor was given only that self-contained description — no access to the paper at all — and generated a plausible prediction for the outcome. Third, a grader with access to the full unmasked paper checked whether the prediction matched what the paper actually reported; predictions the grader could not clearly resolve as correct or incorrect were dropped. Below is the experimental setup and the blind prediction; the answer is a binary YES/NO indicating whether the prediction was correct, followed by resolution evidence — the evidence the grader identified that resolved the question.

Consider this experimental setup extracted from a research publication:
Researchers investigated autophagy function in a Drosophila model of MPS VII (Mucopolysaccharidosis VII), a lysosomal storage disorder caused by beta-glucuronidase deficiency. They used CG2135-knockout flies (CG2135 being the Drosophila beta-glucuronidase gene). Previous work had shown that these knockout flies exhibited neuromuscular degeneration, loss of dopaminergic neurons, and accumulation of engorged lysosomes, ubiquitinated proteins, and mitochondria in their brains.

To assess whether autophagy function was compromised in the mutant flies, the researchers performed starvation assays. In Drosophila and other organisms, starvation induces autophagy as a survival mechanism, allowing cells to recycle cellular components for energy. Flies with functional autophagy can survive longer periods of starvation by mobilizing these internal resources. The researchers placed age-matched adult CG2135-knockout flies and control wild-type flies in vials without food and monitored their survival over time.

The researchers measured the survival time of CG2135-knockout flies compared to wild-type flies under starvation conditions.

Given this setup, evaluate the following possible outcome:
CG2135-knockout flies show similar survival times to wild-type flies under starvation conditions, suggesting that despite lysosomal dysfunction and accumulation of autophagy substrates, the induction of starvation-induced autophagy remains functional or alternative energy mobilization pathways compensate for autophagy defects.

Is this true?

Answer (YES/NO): NO